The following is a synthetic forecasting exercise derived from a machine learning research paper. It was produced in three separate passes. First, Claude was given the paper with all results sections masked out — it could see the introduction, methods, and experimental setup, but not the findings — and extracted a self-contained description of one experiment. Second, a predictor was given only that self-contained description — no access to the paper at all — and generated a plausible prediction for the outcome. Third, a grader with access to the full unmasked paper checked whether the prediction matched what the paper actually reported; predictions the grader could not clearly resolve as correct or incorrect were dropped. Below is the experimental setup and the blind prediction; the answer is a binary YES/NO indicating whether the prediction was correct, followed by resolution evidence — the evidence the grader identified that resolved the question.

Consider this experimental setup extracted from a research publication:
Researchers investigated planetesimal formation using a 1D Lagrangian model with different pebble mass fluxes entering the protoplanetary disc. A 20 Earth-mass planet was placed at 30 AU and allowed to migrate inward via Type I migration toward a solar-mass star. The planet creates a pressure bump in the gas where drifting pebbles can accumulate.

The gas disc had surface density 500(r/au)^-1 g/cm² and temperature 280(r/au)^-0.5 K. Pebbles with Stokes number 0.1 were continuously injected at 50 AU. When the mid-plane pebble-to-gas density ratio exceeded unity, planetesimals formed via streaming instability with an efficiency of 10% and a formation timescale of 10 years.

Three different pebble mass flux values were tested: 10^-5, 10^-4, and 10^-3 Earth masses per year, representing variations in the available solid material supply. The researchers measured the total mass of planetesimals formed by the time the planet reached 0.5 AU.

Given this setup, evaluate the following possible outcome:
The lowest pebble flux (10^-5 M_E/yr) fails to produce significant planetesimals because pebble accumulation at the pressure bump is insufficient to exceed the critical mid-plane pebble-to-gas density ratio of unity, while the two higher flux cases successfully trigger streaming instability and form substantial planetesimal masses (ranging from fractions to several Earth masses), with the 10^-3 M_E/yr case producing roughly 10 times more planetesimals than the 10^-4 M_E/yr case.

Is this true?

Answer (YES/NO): NO